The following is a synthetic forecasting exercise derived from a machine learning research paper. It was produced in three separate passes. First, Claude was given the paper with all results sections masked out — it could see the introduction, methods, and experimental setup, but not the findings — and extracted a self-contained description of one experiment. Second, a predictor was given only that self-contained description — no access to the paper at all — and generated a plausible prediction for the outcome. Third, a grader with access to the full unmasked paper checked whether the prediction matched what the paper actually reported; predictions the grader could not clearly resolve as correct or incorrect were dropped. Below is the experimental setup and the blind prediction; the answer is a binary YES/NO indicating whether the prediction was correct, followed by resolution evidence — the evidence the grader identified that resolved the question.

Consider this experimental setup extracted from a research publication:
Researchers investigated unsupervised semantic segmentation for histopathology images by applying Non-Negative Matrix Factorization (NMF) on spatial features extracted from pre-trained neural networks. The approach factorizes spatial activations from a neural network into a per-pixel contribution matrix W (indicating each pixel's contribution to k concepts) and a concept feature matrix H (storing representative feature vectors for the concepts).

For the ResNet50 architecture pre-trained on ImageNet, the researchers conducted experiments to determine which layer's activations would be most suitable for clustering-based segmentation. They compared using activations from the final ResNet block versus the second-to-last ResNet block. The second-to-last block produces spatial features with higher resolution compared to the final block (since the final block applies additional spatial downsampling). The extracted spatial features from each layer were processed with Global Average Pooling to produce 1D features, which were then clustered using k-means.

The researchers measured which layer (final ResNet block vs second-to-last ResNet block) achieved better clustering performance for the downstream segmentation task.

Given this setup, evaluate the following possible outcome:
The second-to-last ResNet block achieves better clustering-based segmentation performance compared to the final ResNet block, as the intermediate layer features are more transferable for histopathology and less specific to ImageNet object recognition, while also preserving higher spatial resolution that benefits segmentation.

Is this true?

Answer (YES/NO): YES